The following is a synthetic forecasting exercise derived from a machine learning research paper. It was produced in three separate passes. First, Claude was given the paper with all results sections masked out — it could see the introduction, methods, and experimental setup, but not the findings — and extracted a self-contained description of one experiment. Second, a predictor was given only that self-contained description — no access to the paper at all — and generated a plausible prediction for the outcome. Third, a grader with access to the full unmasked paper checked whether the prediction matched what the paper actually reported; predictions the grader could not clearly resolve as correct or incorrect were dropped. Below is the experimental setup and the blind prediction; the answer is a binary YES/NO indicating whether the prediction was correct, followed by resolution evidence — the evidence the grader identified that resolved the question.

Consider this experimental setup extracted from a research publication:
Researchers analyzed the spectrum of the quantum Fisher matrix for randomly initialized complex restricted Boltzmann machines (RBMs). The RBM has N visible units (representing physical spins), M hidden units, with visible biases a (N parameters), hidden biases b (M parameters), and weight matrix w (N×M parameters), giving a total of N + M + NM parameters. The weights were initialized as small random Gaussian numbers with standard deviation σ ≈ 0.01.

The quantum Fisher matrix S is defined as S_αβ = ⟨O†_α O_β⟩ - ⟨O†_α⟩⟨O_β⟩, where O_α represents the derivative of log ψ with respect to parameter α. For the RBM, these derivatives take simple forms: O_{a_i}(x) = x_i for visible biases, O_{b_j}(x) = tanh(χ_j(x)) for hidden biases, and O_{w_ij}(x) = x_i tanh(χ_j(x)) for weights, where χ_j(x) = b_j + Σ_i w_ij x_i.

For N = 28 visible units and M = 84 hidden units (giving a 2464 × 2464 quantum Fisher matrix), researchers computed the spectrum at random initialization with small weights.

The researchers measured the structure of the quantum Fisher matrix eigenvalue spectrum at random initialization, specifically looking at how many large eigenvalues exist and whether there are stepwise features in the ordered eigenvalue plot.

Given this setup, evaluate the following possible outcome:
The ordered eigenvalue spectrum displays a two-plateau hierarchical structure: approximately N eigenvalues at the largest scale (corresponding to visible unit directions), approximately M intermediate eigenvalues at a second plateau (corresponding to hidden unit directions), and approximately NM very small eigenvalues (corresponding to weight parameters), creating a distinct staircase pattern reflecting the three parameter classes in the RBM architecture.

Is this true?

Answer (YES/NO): NO